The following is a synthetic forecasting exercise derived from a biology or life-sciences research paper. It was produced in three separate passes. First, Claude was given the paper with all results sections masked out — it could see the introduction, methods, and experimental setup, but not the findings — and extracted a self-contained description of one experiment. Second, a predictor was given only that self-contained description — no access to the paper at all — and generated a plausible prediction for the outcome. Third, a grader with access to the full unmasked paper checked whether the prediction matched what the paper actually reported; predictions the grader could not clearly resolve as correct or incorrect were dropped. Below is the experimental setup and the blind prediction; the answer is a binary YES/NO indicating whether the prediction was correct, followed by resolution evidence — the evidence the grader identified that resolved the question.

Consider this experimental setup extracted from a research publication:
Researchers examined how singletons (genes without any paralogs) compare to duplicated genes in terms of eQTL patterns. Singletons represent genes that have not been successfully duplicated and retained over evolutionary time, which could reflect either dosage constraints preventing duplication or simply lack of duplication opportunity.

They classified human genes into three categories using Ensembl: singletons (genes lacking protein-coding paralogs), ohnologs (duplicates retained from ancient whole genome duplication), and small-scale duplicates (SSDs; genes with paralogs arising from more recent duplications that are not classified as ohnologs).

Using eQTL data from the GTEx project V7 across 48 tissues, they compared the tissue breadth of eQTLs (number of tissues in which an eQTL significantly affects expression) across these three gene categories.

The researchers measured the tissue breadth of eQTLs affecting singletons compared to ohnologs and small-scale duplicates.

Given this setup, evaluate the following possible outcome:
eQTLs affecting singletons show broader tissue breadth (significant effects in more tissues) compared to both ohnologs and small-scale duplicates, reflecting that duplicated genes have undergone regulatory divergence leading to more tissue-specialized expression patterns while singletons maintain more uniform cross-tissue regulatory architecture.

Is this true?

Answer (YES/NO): NO